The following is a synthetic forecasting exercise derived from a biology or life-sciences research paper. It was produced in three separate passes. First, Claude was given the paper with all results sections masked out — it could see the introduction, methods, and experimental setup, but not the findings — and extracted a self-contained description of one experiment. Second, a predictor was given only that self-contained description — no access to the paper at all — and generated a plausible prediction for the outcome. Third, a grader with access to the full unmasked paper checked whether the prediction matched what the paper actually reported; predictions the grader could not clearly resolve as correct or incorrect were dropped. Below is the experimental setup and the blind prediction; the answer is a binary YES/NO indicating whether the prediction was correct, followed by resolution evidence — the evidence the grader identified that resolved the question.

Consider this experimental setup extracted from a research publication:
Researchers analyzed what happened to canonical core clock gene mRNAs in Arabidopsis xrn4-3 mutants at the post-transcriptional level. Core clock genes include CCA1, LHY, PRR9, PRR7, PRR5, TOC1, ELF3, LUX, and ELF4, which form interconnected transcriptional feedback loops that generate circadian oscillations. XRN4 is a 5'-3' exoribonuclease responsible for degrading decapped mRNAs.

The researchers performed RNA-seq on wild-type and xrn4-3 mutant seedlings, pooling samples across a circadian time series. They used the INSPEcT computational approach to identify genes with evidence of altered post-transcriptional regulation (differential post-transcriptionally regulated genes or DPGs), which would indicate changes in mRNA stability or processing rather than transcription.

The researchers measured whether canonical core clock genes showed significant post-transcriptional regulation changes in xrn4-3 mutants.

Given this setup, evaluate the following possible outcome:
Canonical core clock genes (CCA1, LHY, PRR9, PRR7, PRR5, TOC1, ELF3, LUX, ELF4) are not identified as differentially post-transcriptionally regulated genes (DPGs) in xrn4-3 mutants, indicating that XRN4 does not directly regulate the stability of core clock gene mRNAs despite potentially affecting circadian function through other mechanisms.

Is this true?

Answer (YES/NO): YES